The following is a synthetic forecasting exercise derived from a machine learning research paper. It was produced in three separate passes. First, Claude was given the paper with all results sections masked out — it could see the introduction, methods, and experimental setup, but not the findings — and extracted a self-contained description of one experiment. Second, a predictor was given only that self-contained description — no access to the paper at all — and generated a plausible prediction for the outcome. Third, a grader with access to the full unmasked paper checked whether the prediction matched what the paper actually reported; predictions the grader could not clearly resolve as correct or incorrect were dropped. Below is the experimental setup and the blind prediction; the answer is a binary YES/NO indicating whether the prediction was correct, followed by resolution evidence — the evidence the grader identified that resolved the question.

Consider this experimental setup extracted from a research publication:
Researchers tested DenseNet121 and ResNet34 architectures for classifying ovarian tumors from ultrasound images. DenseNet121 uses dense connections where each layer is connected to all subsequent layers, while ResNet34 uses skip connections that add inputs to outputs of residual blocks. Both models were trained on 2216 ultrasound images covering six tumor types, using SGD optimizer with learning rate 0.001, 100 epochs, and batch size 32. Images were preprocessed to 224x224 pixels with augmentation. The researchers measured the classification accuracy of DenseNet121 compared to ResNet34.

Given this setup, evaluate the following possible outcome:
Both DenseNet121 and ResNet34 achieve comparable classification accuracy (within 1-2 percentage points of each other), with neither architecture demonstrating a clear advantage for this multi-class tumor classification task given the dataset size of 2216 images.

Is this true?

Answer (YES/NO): YES